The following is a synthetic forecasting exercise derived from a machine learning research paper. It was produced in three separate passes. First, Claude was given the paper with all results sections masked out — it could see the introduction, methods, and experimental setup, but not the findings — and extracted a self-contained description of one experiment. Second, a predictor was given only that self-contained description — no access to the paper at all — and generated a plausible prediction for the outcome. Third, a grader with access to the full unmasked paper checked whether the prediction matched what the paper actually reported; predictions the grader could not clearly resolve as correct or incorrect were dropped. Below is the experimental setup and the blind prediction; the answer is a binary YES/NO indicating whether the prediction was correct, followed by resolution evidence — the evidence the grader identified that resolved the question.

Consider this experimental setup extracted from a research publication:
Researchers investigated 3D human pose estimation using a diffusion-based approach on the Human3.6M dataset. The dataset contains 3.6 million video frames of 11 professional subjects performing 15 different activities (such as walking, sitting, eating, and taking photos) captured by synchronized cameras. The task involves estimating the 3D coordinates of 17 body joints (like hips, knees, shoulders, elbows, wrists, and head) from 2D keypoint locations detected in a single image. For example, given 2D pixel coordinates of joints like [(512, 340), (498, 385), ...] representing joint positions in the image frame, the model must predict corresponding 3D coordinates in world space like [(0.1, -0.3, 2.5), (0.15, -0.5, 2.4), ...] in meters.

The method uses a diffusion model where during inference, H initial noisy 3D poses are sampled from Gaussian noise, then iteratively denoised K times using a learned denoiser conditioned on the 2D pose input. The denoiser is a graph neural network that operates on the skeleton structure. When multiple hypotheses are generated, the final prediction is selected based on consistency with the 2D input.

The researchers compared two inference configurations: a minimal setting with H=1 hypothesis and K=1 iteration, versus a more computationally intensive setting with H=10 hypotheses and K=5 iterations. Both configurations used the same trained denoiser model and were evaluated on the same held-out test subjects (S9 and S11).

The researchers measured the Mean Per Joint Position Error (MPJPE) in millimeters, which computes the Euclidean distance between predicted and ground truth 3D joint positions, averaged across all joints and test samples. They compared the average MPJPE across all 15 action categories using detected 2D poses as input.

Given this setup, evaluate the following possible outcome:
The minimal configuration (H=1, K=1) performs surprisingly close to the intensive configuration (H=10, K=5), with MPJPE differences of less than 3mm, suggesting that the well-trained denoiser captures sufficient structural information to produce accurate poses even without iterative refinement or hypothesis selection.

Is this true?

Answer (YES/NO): YES